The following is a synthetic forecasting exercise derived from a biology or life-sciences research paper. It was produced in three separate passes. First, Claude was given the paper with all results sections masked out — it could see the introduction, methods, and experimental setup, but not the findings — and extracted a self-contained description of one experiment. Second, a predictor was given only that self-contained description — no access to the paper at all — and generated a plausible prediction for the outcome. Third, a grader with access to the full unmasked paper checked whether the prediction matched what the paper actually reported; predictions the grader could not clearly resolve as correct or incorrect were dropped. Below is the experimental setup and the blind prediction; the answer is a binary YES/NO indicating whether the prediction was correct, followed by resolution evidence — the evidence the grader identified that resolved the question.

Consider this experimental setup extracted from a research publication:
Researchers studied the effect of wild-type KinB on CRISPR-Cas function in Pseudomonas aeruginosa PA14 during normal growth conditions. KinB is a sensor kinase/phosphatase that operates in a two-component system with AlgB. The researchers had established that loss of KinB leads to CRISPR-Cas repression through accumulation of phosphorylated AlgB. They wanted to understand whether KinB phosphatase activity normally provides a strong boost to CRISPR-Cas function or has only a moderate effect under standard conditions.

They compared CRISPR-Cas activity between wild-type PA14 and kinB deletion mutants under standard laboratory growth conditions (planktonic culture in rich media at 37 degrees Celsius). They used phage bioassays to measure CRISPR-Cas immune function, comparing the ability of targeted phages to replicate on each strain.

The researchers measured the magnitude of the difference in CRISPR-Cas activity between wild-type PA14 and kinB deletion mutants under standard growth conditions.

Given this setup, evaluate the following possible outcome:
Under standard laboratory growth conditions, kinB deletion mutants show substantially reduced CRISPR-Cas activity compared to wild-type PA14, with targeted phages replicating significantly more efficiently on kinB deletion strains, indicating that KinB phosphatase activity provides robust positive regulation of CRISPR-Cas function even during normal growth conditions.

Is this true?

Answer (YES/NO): NO